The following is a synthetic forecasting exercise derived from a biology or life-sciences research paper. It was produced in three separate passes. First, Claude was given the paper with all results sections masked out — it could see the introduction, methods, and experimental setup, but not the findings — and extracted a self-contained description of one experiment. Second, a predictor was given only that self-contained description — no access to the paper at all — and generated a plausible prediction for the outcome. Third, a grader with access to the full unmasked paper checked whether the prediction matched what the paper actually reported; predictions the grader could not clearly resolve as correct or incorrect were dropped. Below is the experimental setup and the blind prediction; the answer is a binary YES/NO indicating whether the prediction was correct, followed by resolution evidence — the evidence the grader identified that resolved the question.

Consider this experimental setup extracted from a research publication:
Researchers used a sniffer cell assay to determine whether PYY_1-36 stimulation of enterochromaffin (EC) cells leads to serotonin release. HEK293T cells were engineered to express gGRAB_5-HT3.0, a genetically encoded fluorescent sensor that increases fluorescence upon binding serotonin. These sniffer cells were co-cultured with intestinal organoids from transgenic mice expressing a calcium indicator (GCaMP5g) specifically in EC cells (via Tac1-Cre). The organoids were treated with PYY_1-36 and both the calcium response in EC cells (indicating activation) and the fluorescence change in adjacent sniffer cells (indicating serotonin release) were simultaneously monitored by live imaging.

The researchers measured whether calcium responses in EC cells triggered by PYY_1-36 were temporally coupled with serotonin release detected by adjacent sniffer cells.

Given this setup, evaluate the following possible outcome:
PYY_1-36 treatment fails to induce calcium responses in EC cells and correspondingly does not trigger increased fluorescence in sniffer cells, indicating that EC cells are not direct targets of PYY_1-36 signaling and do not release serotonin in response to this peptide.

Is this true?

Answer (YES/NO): NO